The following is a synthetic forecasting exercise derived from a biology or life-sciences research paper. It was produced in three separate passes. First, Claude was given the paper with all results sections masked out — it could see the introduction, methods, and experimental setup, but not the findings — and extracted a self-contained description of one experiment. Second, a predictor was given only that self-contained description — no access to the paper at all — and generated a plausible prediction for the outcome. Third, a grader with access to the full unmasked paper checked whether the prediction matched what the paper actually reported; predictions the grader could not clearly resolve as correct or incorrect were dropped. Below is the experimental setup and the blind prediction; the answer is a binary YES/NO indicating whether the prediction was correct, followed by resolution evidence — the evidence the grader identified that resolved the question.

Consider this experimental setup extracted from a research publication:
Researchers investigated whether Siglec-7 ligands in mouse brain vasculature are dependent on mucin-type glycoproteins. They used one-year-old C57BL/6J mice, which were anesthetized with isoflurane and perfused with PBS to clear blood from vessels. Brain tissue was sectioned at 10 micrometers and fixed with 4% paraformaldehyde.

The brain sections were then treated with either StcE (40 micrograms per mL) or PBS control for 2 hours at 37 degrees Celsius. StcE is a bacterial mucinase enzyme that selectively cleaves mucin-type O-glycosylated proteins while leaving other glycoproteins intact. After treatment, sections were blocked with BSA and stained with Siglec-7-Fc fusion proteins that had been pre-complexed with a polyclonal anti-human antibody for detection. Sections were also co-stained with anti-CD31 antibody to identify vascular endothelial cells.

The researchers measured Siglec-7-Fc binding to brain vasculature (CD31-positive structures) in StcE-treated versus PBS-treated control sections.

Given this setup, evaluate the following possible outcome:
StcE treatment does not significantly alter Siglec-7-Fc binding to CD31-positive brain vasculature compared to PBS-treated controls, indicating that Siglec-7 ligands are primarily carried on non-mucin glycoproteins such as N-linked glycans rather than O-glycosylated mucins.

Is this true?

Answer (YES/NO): NO